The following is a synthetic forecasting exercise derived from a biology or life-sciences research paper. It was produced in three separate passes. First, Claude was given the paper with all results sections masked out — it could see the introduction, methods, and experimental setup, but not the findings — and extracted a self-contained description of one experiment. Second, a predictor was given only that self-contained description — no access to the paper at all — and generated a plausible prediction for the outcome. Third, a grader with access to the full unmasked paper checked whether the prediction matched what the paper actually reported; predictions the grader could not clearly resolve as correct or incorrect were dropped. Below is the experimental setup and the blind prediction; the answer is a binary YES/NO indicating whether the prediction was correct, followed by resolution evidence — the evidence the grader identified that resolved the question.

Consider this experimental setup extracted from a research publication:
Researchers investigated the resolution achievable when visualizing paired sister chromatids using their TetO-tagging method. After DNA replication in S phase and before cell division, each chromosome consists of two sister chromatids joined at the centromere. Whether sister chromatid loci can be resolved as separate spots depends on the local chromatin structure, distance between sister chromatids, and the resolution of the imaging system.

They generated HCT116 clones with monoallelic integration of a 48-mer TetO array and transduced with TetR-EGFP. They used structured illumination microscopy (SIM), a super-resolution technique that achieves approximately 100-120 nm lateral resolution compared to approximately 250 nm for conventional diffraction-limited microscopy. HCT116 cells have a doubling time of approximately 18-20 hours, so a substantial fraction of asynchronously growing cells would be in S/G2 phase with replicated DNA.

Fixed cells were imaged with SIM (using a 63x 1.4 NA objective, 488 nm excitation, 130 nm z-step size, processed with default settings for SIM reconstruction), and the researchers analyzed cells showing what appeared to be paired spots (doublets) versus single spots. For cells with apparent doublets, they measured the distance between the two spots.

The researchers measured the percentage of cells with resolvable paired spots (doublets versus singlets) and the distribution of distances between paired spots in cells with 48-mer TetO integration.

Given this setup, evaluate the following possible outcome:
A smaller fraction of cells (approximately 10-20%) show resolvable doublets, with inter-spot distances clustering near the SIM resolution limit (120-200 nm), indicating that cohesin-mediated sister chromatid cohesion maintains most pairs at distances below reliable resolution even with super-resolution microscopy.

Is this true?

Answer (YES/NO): NO